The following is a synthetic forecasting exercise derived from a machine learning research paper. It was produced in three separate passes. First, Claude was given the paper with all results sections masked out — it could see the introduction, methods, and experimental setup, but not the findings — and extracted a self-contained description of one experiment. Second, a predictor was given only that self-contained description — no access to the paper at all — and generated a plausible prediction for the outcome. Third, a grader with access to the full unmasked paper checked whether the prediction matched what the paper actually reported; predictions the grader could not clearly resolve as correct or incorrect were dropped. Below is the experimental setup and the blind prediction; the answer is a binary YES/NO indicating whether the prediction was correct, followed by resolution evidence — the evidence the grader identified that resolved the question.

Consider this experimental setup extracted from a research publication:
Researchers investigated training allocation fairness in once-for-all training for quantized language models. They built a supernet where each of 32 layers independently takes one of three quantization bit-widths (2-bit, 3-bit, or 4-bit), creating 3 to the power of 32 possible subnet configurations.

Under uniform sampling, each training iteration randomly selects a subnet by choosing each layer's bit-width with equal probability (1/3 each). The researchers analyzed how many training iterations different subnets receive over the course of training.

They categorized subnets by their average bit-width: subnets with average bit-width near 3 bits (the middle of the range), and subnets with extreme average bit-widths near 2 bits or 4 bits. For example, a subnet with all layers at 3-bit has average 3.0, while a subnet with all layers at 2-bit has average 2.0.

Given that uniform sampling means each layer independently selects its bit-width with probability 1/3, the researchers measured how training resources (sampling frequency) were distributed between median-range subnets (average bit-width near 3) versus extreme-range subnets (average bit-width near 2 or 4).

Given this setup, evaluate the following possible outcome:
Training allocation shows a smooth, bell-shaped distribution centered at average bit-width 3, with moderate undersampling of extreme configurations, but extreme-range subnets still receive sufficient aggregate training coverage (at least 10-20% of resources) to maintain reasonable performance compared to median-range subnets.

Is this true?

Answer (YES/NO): NO